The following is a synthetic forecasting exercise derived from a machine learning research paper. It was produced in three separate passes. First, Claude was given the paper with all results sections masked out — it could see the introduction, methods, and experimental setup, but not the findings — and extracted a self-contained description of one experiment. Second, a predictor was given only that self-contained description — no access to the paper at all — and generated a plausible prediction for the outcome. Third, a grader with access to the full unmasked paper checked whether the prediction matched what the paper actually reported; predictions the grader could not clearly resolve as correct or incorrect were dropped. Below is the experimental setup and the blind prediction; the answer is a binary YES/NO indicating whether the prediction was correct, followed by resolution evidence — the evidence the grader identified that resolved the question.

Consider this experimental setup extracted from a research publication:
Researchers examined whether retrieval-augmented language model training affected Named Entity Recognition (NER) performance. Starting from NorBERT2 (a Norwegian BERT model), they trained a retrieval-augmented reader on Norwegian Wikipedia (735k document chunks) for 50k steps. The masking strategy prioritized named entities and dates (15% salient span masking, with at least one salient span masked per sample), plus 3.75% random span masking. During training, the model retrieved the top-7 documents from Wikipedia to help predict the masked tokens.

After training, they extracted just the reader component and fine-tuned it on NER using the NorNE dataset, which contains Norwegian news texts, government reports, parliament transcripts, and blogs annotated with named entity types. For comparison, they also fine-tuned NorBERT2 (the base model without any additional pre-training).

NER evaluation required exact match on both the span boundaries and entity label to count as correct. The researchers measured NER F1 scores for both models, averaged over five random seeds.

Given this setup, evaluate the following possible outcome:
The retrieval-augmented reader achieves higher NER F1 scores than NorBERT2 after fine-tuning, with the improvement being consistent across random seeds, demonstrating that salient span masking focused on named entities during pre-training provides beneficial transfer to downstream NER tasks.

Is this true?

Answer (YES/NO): NO